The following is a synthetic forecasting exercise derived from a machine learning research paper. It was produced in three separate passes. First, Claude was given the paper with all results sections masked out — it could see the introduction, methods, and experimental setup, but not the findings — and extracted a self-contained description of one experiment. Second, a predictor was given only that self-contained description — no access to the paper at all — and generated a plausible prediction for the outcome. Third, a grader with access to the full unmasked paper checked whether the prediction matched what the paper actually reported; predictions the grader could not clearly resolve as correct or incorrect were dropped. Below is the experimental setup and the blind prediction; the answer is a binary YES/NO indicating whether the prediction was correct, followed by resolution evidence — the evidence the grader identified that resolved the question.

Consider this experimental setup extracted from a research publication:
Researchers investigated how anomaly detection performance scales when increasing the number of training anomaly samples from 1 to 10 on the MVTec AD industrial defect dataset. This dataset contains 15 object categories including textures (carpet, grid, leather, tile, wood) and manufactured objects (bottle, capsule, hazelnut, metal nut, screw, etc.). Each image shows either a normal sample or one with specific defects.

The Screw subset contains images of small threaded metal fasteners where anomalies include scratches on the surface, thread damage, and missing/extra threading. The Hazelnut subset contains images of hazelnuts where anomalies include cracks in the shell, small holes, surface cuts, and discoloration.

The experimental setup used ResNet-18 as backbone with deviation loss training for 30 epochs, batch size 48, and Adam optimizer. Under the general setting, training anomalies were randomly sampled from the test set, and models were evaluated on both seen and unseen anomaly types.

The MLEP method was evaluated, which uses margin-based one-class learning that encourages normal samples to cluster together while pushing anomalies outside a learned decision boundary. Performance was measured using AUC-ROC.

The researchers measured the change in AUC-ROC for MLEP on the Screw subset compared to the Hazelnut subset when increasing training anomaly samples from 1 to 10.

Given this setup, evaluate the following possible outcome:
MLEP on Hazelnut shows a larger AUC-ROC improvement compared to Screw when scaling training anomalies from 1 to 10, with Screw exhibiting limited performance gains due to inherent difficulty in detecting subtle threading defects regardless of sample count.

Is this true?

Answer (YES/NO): NO